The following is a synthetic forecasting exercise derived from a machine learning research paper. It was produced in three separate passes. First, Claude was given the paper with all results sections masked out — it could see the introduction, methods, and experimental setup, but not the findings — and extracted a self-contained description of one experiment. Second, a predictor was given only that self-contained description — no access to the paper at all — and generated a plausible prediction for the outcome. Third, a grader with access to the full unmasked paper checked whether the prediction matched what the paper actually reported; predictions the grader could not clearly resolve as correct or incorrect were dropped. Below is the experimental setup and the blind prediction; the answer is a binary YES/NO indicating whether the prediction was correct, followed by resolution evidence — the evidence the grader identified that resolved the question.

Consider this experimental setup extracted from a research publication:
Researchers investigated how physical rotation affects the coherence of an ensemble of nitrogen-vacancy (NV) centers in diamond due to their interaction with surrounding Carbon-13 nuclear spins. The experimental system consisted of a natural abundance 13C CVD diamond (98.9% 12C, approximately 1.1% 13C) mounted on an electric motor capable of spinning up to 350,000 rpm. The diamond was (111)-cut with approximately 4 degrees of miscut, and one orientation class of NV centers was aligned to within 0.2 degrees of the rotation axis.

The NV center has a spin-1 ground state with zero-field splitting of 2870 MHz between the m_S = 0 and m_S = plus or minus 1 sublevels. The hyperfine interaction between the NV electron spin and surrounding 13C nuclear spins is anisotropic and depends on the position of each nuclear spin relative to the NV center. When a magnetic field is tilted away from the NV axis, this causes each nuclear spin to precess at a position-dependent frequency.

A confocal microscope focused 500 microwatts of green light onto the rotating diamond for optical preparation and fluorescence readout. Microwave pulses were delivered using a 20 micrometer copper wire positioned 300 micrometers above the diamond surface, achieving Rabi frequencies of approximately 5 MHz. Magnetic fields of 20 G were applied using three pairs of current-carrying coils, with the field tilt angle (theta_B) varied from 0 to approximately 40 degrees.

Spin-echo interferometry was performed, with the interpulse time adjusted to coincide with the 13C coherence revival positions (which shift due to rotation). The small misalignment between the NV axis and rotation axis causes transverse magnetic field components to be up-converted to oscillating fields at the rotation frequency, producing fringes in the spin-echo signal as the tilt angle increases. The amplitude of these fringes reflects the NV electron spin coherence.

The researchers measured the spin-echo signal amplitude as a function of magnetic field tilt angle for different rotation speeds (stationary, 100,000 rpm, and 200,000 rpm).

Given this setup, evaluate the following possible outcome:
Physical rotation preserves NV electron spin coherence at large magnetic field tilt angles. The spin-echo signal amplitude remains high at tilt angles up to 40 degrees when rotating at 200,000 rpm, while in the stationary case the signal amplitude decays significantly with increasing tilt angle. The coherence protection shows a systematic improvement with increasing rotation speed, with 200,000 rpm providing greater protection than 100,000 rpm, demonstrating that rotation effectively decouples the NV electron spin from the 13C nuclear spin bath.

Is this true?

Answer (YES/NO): NO